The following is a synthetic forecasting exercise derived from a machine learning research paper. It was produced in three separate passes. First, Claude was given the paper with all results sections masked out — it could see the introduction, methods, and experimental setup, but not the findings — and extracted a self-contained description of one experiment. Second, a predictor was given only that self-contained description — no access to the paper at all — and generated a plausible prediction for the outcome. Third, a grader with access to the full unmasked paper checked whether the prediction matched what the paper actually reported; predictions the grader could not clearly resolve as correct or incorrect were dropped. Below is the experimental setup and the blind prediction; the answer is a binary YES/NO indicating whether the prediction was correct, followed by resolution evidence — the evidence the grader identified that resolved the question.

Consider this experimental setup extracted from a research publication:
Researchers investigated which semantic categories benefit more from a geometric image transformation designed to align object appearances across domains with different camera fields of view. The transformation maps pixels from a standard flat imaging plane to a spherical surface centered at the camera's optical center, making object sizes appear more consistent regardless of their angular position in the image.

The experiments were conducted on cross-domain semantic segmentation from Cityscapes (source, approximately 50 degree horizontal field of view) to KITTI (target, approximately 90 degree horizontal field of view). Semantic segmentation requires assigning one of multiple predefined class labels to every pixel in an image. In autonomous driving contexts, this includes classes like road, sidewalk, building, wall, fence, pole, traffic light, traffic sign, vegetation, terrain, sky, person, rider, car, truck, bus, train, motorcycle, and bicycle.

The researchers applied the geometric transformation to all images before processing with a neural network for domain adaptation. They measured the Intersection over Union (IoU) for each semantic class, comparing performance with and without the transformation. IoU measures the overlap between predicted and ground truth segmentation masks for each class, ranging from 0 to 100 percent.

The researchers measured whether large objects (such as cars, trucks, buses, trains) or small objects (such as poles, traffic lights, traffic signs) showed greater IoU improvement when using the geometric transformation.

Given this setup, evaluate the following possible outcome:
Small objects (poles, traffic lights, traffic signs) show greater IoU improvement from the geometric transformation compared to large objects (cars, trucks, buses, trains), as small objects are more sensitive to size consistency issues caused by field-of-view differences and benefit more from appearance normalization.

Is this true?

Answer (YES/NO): NO